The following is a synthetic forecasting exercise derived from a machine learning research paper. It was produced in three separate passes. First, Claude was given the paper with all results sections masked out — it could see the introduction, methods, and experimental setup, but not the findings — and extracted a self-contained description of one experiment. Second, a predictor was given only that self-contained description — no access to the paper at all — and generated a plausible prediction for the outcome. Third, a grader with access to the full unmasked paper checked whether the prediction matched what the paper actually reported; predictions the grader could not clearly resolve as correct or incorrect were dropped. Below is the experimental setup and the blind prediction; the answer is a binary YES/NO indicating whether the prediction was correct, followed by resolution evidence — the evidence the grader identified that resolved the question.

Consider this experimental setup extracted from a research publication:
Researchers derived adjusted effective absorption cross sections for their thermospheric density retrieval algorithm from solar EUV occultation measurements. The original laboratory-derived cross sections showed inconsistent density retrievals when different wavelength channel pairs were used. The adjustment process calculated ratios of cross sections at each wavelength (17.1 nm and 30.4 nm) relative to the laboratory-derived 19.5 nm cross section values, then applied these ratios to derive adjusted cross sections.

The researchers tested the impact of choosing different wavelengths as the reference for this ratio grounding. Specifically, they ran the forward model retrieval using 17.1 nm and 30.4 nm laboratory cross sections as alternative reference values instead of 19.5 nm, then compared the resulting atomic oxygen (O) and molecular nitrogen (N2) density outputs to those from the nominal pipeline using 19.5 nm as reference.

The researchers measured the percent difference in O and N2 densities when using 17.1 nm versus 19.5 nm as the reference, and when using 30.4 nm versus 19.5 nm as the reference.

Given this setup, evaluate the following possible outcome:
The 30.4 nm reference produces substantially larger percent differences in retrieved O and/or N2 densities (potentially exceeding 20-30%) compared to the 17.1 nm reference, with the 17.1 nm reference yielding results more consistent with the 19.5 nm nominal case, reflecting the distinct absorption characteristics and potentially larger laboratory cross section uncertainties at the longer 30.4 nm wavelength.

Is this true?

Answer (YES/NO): NO